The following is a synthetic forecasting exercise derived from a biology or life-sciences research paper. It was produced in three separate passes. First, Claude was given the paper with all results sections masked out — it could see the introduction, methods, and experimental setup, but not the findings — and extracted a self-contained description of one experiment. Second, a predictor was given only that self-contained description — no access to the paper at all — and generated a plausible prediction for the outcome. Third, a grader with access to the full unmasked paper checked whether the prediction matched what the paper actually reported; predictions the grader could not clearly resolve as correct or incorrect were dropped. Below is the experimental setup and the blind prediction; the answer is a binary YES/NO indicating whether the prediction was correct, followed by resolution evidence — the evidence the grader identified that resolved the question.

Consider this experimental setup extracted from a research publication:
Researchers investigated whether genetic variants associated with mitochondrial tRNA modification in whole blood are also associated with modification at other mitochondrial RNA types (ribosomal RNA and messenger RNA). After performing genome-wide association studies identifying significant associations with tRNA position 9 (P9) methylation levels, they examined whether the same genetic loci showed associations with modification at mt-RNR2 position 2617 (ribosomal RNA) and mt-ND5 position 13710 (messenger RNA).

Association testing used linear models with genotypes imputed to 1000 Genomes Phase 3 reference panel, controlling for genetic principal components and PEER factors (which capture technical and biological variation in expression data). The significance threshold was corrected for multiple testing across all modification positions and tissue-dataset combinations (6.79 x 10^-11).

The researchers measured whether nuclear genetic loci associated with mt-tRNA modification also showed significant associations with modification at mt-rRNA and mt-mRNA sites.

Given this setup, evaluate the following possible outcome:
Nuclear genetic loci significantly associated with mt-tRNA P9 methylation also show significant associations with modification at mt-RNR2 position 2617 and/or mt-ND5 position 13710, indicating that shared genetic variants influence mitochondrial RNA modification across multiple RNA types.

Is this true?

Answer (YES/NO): YES